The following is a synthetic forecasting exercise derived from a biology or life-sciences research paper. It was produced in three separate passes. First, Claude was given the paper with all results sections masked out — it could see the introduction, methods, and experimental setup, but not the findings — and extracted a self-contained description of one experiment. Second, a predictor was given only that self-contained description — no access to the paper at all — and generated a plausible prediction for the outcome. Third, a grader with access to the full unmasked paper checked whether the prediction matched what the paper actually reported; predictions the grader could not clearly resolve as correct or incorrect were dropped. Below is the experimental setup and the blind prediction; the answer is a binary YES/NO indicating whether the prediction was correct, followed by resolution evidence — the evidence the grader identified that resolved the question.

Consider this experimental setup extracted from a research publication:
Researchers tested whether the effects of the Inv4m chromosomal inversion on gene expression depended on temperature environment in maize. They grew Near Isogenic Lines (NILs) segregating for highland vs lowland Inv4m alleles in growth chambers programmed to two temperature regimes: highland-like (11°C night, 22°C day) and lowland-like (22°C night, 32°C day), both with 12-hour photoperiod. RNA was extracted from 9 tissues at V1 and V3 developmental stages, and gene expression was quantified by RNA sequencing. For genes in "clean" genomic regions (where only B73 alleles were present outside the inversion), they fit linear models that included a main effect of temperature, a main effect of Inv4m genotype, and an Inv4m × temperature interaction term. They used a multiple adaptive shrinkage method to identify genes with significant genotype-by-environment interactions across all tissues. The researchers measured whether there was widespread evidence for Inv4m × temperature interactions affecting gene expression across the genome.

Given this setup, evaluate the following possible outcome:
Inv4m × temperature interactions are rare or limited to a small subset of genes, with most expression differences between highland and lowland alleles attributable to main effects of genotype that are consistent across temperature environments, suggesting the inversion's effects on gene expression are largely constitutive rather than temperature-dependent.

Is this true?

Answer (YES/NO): YES